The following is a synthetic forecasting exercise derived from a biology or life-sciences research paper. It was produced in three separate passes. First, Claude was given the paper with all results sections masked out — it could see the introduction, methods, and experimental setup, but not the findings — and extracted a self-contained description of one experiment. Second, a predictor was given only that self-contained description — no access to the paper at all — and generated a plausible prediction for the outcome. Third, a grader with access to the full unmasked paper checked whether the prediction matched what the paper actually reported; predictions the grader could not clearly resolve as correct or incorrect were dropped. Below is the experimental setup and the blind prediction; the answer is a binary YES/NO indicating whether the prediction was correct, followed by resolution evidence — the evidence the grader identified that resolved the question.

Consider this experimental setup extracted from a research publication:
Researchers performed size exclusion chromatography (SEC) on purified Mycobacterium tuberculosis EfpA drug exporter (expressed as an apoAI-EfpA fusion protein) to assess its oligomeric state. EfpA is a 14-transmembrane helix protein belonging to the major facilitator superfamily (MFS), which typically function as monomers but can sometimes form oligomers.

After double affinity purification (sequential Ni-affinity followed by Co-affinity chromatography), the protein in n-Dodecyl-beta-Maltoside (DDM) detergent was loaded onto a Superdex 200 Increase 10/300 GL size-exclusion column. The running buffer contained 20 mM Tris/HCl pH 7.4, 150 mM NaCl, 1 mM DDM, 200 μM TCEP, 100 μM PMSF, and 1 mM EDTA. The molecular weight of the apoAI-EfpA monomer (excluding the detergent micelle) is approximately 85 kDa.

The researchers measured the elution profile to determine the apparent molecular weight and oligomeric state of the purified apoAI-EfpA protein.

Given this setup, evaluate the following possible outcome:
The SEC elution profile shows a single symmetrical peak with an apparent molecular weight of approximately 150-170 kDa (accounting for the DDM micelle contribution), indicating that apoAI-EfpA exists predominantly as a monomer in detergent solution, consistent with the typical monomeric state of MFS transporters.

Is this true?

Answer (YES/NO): NO